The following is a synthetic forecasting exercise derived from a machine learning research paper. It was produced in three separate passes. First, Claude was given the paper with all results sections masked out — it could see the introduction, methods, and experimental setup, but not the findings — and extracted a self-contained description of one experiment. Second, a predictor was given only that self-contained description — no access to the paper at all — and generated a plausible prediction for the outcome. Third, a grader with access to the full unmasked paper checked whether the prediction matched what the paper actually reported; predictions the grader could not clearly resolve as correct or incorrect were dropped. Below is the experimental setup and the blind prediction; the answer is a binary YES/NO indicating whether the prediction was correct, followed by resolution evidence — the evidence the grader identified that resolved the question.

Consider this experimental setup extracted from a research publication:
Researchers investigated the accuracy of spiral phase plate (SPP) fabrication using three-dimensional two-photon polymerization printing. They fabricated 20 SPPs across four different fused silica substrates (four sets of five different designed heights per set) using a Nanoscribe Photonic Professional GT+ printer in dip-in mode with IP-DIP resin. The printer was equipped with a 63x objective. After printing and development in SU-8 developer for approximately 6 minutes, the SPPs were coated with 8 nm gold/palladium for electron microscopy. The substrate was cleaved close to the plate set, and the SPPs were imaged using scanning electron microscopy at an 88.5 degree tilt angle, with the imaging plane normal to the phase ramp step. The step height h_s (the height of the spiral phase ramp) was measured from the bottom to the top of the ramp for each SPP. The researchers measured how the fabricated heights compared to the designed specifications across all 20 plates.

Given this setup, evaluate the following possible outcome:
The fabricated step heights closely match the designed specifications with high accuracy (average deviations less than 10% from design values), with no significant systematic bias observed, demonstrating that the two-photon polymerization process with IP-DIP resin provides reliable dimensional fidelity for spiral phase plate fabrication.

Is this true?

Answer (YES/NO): NO